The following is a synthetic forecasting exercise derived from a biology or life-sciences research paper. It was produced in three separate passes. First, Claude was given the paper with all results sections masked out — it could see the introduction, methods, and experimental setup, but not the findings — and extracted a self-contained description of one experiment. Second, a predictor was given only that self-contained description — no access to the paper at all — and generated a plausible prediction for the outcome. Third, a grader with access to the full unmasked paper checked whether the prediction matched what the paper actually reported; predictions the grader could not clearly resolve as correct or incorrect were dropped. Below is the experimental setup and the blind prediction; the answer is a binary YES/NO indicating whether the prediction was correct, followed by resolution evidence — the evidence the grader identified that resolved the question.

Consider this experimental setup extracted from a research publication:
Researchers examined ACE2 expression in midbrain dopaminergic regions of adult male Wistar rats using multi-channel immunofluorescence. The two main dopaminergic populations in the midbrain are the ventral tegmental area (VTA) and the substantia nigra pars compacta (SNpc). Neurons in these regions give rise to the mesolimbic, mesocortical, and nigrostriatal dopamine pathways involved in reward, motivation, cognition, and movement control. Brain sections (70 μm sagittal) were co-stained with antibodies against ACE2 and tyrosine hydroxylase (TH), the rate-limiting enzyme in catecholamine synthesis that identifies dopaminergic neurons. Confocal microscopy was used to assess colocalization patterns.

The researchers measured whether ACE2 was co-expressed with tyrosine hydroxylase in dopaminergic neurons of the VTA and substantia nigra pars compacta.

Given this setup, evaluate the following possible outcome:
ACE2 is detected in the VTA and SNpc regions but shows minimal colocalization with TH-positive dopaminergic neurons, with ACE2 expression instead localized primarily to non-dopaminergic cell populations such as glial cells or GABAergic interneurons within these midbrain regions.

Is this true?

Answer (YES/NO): NO